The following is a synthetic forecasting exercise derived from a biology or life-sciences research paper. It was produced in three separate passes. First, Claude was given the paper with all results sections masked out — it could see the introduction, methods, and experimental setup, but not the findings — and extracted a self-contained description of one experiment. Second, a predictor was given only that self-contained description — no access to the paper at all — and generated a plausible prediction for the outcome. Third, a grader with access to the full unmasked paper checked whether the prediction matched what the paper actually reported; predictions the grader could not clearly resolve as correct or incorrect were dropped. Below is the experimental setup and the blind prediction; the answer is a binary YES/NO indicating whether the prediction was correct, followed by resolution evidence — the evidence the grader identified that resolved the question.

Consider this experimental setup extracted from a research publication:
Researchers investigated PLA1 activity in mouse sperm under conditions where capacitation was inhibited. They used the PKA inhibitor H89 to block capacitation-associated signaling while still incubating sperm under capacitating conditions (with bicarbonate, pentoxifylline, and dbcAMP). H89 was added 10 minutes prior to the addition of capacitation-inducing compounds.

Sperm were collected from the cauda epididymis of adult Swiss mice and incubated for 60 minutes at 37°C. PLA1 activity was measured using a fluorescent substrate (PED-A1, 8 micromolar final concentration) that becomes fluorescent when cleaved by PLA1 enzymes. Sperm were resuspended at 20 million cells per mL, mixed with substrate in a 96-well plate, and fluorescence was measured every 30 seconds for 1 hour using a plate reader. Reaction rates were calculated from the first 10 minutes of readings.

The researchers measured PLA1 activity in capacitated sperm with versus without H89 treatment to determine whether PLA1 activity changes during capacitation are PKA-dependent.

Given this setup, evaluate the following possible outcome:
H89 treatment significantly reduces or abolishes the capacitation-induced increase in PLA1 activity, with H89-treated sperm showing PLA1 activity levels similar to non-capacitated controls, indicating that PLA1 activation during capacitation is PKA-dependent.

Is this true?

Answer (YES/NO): NO